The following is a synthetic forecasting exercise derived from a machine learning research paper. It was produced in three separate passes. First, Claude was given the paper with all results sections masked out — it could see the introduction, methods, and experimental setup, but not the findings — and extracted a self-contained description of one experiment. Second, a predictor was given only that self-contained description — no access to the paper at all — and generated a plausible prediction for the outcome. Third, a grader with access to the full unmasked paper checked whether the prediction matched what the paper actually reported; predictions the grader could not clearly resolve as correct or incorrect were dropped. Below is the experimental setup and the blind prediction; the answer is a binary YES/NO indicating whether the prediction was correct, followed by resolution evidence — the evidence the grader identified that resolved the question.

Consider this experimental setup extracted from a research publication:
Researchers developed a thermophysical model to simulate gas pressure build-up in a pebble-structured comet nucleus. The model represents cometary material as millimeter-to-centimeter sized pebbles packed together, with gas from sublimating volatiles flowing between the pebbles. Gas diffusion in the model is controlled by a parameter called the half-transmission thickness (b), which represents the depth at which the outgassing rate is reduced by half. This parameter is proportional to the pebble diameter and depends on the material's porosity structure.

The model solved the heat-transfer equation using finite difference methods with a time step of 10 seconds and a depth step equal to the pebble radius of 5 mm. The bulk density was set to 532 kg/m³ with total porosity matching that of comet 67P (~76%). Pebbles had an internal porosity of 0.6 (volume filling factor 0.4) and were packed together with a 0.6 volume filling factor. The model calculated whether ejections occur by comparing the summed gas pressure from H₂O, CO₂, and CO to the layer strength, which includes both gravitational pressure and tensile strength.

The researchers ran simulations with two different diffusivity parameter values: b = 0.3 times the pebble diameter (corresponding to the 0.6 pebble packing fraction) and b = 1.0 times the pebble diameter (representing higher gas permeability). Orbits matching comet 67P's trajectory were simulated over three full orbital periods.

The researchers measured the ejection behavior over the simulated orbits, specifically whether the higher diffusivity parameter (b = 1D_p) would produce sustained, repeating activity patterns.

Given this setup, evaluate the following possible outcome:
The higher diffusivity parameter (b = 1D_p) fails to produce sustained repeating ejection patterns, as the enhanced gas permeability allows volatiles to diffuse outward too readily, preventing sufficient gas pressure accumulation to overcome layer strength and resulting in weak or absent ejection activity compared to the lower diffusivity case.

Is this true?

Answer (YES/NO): YES